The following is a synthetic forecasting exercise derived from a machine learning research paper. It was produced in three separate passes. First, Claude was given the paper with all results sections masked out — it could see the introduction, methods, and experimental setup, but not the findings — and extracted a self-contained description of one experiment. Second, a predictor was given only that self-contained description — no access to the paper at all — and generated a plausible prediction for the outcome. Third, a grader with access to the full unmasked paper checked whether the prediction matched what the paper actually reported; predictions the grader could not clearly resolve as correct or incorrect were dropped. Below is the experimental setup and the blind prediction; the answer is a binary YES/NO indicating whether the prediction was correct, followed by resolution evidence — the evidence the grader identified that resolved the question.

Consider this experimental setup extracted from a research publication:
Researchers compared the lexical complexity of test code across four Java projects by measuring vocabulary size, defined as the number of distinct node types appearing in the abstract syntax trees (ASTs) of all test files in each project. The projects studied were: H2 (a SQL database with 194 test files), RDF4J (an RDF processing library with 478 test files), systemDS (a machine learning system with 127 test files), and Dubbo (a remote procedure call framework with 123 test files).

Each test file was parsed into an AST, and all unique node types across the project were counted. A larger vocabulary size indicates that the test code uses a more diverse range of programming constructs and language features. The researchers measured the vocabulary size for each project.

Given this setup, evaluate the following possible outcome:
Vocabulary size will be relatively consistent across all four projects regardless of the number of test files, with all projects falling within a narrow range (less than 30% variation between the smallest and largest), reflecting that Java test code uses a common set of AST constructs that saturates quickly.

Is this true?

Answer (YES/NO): NO